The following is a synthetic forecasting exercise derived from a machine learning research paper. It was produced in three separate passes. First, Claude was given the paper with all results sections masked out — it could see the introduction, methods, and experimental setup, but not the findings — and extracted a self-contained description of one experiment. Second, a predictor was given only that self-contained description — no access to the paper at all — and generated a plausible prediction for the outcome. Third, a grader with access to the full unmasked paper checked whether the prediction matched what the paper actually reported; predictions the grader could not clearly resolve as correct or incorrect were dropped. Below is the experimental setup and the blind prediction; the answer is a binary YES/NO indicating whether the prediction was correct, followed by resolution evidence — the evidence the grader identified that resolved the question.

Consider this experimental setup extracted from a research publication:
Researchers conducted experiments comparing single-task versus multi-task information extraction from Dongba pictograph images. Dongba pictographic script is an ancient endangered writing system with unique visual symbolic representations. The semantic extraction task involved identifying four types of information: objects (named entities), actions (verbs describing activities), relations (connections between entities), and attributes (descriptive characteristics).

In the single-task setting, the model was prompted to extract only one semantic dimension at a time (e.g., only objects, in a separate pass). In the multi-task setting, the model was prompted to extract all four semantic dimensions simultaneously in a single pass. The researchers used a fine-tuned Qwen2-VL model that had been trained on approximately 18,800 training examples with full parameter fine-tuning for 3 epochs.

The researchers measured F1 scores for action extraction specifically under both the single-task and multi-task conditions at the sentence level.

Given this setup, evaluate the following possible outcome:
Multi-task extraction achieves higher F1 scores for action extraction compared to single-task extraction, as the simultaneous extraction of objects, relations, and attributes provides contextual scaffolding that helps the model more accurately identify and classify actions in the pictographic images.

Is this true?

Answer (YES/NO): NO